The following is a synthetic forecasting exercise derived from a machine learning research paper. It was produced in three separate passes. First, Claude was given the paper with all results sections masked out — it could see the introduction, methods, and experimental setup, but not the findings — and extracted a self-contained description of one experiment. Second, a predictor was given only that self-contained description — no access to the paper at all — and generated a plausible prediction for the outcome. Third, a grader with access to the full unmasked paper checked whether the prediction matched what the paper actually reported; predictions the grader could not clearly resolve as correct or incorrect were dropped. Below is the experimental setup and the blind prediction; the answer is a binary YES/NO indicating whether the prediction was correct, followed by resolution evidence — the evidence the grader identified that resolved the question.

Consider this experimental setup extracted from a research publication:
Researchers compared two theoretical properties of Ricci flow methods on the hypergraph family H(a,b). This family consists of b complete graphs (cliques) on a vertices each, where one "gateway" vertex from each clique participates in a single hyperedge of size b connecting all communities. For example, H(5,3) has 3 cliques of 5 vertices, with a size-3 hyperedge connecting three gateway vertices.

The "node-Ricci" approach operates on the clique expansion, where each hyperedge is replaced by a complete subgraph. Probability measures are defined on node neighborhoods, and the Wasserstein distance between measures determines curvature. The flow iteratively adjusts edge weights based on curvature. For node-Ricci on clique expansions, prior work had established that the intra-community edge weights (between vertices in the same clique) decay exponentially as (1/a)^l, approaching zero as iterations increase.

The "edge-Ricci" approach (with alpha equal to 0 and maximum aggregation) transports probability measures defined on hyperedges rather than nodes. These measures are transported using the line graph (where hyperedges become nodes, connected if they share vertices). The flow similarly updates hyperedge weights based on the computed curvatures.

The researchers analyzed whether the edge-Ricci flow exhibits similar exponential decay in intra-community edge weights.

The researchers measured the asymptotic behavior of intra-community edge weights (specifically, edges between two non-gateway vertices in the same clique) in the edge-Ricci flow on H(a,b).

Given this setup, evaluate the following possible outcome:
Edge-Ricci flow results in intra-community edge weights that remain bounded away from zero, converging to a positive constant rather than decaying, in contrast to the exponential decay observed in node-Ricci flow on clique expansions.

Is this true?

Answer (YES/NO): YES